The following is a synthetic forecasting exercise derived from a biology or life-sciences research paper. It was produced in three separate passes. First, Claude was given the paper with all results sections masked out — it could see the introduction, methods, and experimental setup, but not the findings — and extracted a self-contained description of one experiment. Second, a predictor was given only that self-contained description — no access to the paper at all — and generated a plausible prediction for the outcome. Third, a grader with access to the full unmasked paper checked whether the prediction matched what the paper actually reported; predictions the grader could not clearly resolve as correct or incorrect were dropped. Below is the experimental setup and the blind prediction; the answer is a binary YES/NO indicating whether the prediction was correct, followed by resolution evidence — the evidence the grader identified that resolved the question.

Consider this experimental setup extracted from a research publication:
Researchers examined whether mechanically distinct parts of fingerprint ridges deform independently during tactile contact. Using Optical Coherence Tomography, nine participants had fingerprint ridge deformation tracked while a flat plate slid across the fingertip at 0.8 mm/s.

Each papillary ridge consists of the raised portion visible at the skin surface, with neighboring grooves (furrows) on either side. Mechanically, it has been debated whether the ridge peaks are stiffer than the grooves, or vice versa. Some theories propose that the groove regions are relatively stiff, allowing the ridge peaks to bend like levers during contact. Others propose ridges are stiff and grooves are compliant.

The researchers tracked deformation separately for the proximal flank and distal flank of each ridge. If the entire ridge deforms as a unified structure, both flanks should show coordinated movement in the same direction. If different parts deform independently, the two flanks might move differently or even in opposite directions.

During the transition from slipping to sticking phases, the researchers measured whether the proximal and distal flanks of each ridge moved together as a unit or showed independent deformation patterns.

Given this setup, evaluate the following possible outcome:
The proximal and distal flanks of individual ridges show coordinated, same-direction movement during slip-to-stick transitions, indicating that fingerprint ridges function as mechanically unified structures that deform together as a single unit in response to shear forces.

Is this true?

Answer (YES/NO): YES